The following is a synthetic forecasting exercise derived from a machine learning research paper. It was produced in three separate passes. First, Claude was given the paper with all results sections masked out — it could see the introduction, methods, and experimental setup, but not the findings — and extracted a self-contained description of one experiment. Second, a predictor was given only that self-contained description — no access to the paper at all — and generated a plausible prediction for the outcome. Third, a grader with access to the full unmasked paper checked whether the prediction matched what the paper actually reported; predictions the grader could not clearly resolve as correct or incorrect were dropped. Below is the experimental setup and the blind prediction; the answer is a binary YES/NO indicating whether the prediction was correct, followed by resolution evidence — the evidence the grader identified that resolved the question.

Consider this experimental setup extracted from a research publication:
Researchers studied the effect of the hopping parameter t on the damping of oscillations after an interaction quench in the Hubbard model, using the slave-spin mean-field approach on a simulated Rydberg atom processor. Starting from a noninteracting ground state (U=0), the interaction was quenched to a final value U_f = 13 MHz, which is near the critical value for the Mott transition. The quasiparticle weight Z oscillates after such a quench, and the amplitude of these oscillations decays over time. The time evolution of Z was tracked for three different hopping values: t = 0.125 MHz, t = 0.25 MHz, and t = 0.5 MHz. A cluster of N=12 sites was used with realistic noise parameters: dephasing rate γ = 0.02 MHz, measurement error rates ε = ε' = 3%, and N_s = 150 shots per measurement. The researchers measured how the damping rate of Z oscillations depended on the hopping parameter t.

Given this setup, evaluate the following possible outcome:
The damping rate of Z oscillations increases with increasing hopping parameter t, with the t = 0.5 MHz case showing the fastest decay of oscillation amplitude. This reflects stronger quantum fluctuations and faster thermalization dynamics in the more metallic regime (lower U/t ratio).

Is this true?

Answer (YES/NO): YES